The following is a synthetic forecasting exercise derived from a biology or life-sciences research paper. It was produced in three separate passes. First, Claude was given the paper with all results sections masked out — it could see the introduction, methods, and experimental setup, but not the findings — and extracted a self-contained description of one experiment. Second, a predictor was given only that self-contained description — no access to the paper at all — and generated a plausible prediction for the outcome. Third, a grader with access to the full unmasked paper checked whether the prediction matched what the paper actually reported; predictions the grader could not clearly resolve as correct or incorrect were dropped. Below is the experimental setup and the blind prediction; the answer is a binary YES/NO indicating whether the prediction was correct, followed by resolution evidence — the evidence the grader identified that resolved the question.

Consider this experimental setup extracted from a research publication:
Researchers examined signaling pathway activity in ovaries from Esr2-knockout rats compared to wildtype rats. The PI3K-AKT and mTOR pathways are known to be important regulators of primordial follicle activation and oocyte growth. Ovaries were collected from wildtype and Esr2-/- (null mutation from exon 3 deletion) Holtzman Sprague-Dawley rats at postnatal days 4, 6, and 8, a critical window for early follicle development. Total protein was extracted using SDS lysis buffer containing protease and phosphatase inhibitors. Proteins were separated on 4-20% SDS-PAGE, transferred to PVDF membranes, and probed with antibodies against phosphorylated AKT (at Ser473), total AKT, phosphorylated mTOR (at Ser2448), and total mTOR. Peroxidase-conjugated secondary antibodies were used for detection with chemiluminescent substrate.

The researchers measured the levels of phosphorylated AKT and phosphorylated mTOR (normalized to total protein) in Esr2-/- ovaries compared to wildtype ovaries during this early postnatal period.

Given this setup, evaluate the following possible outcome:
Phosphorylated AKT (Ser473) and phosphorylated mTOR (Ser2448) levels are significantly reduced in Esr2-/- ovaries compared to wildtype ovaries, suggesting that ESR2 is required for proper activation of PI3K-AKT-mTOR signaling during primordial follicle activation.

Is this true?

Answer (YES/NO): NO